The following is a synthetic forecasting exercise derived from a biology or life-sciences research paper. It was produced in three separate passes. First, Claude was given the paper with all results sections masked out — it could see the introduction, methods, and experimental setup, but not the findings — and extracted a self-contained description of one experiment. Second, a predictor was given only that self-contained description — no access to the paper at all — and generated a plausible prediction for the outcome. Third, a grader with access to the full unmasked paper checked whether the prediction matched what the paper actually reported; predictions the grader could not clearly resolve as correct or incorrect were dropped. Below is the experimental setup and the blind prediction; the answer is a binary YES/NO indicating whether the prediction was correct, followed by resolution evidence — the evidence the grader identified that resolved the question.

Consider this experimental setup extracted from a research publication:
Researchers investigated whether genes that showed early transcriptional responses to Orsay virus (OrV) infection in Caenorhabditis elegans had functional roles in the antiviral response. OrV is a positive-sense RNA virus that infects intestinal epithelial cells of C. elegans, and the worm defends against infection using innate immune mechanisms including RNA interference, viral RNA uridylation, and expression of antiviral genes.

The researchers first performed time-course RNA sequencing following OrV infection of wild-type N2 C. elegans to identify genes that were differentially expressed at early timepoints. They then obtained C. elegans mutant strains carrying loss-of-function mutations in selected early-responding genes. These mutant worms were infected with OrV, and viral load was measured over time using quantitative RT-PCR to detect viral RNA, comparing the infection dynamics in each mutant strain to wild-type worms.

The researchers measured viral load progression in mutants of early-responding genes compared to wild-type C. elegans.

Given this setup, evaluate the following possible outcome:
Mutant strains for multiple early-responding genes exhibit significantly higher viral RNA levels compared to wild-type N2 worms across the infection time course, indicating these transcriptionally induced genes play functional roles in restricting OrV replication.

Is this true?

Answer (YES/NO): NO